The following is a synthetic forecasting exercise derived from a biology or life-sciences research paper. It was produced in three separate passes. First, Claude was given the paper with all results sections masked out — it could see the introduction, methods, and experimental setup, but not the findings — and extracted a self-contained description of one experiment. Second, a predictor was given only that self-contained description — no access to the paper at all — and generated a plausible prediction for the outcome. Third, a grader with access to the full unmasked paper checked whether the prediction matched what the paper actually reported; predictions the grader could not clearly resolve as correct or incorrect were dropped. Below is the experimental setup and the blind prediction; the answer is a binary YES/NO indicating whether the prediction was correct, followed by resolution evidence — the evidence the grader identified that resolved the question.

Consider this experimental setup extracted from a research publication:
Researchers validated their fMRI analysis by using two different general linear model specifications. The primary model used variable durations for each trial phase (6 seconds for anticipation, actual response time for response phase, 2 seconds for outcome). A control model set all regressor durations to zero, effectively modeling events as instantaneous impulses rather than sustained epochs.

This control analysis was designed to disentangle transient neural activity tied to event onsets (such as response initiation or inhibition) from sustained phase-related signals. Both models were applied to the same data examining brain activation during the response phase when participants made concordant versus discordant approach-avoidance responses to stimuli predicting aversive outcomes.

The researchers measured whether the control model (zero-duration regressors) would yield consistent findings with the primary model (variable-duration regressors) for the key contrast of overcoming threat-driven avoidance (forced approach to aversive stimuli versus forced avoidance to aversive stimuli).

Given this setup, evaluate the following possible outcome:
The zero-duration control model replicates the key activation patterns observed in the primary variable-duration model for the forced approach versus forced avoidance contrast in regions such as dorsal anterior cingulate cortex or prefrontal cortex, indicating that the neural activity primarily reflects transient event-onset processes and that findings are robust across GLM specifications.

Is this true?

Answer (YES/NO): YES